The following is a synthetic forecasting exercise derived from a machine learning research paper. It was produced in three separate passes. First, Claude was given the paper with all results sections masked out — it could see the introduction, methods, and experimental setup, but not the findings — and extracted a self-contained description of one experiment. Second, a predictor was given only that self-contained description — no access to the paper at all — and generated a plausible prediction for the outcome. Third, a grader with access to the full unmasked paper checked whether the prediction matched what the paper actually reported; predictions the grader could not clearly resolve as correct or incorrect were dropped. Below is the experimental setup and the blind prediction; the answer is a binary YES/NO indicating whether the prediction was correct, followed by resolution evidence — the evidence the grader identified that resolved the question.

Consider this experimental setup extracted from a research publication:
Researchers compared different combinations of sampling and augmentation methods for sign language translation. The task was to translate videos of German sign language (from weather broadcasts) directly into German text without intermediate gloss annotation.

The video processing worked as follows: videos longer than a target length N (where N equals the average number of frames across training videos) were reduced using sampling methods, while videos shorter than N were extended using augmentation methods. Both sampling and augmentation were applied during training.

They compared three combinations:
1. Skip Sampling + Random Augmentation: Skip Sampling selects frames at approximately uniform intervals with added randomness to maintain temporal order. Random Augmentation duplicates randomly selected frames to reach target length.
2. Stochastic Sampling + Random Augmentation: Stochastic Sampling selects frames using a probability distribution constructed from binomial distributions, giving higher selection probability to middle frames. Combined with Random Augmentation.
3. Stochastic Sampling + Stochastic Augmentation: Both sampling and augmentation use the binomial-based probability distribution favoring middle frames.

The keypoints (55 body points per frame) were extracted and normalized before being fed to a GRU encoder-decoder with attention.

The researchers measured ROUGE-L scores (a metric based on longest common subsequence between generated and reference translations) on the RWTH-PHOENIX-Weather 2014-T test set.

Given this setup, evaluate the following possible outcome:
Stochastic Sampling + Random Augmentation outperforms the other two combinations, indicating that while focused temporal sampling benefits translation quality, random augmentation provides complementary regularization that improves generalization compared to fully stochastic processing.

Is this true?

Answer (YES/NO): NO